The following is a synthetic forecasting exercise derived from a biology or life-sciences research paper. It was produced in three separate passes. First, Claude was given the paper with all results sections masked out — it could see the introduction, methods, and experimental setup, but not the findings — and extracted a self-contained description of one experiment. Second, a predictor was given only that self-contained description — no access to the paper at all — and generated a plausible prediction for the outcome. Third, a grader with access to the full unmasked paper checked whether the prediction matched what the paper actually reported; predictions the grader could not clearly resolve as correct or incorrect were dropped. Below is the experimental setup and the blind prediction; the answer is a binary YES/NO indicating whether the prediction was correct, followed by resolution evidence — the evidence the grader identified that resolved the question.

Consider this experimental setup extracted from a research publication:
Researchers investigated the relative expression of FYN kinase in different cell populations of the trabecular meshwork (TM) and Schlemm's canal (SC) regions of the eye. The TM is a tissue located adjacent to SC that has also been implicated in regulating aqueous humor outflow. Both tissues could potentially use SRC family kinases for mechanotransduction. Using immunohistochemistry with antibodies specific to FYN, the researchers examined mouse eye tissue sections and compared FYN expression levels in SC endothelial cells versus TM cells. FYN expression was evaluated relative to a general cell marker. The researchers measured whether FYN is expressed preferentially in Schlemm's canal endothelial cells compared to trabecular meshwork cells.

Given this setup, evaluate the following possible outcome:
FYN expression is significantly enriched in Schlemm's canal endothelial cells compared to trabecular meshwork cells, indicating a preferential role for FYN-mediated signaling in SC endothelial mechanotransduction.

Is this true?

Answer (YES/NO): YES